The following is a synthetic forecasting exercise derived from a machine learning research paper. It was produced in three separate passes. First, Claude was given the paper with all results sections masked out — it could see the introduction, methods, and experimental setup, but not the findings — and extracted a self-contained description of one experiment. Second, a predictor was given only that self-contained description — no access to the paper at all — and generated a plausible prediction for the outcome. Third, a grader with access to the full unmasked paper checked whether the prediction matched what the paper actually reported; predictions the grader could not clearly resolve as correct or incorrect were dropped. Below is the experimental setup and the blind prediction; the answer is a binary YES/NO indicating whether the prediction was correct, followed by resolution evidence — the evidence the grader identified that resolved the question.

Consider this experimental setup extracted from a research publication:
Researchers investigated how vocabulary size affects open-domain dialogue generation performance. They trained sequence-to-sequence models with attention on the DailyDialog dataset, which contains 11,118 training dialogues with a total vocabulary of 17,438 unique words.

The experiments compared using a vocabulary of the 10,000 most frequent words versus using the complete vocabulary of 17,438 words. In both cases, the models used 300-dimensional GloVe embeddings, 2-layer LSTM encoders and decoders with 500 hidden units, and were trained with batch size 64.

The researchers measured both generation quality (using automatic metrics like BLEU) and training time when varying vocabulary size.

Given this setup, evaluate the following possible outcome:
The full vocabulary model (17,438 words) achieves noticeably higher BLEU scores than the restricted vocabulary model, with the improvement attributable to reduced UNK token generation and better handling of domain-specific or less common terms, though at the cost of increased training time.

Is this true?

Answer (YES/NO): NO